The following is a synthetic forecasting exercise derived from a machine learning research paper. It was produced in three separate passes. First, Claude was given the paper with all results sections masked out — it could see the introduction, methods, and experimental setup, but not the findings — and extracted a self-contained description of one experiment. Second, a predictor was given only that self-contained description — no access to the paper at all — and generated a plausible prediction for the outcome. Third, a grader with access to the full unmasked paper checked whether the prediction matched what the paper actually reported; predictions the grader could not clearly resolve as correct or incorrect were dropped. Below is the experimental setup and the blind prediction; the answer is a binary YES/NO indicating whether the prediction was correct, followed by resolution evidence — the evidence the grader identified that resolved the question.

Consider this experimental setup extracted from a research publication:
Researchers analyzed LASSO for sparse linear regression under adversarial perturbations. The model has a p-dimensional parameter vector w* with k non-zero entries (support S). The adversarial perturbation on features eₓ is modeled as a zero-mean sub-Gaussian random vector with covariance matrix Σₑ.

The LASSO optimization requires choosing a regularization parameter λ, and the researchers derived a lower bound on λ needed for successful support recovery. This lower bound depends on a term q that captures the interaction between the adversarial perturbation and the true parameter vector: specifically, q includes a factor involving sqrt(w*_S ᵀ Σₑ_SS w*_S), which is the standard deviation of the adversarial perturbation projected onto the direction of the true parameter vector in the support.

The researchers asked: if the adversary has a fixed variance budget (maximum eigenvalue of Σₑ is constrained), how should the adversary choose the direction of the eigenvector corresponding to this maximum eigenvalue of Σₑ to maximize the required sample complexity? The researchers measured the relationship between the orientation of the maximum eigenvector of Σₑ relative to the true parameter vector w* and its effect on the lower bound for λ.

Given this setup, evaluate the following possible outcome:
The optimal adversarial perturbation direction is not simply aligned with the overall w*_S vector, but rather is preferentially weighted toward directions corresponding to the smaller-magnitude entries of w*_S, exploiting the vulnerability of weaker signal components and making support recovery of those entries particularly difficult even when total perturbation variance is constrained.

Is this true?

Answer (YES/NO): NO